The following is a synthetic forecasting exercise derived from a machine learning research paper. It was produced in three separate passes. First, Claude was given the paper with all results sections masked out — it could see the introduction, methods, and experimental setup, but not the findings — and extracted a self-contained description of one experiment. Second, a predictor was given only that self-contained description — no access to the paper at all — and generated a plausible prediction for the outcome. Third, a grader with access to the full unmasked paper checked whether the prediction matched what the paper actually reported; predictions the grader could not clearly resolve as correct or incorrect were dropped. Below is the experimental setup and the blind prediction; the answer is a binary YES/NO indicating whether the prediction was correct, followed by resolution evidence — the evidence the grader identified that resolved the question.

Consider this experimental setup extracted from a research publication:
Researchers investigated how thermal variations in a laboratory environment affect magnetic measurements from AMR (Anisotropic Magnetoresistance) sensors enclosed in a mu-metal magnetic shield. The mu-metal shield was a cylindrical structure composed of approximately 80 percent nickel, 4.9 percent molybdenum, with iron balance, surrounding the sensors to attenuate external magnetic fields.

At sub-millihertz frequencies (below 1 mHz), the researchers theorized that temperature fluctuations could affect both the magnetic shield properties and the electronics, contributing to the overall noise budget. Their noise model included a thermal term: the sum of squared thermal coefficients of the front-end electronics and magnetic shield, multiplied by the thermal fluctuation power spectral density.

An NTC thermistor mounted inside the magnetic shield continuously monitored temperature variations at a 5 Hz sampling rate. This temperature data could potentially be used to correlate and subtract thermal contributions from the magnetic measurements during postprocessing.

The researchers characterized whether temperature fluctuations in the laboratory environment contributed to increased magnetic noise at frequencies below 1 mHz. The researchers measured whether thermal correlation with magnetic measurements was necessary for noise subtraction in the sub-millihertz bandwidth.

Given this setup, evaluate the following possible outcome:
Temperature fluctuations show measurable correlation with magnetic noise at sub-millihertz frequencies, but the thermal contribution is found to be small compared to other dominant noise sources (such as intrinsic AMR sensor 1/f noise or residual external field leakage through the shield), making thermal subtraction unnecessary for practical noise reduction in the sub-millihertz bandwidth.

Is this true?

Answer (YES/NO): NO